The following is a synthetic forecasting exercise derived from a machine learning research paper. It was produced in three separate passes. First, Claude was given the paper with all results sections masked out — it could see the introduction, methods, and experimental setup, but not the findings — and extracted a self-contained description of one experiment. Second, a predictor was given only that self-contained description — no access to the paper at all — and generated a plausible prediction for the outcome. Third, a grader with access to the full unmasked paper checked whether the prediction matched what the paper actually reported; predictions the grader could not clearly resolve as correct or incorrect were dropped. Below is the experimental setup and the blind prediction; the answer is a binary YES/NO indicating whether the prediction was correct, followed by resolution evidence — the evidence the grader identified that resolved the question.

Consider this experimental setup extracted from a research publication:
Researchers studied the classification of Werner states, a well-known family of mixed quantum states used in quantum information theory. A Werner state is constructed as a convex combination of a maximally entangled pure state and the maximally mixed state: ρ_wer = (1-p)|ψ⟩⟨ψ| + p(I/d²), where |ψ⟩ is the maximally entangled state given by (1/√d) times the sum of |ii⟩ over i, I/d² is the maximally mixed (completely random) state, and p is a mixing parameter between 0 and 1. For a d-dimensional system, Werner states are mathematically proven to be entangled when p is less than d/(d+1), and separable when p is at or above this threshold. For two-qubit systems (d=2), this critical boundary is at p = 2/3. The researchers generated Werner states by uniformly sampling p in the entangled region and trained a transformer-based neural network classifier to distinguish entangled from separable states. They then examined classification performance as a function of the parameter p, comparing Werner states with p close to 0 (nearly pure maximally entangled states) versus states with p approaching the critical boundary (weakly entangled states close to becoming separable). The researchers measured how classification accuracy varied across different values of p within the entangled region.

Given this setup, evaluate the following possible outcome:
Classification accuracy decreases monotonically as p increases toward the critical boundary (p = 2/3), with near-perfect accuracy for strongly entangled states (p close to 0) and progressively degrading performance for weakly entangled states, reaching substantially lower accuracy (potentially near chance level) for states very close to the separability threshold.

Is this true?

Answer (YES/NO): NO